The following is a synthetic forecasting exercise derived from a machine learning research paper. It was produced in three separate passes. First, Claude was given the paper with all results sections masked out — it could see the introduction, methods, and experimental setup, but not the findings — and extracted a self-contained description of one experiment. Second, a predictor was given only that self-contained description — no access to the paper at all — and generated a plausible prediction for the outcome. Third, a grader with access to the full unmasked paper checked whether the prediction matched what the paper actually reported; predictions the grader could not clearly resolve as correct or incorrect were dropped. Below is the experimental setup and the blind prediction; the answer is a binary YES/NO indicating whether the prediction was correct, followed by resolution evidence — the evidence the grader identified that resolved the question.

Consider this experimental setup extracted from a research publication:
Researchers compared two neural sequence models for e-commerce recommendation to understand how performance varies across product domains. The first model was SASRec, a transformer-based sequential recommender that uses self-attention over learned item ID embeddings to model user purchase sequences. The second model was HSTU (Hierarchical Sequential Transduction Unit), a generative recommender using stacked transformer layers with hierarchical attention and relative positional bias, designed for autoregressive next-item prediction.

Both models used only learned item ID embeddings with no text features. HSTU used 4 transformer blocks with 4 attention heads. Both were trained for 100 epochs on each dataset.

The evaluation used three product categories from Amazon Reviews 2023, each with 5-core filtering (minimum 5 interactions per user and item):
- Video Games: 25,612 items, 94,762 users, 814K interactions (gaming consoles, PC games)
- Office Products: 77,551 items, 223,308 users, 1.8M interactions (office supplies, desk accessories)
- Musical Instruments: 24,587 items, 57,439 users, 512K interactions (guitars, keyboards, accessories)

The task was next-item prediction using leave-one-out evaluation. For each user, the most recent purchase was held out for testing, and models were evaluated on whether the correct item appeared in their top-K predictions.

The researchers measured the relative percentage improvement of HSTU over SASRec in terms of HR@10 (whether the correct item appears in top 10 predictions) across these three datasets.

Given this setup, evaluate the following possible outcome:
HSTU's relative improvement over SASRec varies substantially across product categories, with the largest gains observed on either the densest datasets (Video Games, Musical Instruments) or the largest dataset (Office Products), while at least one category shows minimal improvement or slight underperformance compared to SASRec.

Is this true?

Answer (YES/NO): NO